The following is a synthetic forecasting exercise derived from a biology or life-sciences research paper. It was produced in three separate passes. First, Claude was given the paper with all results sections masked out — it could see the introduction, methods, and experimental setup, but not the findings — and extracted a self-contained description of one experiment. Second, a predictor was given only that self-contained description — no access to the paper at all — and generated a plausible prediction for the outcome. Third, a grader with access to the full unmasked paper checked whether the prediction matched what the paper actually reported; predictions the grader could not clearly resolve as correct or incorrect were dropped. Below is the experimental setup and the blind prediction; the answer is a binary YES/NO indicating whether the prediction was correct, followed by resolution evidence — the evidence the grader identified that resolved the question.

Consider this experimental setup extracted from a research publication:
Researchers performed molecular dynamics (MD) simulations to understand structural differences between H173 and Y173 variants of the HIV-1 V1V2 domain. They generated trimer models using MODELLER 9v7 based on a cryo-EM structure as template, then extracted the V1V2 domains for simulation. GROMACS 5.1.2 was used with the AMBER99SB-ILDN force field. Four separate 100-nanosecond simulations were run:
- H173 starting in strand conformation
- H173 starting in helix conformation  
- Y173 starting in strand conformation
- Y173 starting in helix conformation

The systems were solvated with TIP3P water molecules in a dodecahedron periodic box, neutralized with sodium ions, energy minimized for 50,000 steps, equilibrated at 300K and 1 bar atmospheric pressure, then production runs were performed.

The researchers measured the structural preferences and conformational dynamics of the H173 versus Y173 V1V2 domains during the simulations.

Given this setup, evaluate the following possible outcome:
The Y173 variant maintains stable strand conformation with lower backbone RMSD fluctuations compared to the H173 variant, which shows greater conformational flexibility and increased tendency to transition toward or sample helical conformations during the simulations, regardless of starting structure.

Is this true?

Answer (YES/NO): NO